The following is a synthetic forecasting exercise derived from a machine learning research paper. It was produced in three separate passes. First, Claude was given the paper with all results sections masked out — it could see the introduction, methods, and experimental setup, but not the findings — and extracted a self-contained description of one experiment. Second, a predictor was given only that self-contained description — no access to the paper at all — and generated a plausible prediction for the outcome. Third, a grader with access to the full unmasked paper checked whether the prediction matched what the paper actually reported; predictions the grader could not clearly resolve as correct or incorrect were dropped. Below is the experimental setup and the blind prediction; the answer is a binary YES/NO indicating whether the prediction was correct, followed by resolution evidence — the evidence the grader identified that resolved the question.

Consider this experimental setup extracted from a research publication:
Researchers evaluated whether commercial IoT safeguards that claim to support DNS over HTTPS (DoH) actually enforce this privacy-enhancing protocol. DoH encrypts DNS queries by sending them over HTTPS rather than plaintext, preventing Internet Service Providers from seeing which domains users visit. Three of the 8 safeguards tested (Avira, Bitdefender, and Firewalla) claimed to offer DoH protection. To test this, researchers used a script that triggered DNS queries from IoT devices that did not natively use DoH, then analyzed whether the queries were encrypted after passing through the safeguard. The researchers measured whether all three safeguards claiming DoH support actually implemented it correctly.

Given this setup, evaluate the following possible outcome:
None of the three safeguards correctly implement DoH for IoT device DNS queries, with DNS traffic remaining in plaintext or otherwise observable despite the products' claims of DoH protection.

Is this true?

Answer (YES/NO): NO